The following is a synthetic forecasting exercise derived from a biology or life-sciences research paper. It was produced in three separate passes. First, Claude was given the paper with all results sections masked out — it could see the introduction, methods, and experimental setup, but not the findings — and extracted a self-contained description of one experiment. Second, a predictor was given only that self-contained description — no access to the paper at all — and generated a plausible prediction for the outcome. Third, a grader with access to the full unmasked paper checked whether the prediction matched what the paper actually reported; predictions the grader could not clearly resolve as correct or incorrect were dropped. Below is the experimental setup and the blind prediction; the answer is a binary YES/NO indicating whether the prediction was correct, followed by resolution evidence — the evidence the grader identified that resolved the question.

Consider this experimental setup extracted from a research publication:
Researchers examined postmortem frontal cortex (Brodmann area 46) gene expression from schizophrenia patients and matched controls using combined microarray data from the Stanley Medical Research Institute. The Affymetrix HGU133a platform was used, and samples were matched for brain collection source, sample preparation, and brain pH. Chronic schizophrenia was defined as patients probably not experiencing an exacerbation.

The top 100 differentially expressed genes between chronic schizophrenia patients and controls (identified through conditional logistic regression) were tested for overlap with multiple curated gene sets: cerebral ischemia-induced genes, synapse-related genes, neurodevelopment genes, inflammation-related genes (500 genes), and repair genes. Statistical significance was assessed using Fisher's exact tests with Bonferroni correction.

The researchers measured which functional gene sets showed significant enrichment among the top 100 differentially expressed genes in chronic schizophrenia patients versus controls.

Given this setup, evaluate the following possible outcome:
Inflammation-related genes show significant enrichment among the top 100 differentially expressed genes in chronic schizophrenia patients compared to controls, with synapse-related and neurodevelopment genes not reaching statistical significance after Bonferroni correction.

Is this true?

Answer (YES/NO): NO